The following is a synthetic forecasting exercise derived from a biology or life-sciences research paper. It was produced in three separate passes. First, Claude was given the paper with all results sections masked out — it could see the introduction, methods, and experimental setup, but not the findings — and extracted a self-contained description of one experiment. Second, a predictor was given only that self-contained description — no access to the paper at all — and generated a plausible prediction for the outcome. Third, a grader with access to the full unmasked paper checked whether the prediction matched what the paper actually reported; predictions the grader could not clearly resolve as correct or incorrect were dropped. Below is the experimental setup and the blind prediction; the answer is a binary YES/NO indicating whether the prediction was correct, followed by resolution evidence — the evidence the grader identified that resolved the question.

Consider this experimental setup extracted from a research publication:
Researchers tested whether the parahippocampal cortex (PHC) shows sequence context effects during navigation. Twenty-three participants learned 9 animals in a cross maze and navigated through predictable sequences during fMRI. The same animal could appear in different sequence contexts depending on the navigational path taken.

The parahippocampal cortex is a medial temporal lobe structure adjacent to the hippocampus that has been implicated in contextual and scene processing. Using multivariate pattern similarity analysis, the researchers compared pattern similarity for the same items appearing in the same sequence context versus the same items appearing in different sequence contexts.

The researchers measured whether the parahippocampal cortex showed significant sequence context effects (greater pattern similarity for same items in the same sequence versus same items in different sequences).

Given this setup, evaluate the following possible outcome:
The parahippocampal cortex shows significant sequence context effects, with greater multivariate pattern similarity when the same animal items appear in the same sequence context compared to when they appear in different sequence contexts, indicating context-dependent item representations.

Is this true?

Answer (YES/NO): NO